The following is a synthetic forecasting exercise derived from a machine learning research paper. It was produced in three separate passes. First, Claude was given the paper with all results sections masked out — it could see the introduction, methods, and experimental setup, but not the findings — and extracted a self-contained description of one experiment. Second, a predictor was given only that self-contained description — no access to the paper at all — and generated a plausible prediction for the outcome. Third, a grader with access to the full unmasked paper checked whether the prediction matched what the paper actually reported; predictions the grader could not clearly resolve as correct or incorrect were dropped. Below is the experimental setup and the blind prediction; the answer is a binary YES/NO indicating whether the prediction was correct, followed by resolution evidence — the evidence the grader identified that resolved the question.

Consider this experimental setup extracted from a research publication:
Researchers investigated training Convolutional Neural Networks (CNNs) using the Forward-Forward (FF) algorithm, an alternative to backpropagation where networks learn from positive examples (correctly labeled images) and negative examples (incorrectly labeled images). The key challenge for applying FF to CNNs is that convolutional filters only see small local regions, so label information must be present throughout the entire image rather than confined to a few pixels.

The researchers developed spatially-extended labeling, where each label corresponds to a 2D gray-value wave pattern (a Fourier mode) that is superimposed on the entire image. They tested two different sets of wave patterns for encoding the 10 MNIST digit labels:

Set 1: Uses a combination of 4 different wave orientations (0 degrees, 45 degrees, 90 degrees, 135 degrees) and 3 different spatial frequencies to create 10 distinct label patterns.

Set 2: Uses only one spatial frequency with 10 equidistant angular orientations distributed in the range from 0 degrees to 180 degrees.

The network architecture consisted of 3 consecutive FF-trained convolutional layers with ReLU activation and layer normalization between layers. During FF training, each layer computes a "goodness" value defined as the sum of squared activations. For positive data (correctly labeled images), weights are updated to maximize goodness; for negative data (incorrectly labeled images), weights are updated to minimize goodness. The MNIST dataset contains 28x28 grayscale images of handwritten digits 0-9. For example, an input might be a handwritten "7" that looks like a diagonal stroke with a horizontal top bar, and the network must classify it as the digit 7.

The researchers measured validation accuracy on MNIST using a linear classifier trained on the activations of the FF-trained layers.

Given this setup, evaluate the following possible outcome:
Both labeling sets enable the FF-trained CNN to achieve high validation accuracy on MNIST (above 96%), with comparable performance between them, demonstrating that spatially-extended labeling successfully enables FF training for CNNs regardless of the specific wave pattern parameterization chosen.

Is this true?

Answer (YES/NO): NO